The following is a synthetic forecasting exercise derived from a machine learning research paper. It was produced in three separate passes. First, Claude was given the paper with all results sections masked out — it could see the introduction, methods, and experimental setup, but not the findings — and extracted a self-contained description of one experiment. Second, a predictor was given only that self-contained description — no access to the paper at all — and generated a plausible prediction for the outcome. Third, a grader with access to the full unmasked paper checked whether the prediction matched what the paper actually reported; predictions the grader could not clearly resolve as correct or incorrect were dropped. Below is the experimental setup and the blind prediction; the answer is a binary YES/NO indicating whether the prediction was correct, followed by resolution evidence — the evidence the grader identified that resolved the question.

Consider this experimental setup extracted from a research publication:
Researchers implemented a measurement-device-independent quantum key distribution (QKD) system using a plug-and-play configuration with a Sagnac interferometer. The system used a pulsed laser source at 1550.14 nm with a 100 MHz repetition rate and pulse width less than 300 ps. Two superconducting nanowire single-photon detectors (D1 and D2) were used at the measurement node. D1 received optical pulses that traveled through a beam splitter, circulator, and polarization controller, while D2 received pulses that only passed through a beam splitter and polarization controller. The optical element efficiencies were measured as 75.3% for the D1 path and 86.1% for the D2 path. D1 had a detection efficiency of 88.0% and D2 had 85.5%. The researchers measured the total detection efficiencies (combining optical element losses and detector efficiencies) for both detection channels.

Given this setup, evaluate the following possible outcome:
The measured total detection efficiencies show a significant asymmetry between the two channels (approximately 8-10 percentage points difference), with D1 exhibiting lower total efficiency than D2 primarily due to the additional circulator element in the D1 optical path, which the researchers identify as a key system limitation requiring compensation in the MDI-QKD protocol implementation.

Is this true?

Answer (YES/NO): NO